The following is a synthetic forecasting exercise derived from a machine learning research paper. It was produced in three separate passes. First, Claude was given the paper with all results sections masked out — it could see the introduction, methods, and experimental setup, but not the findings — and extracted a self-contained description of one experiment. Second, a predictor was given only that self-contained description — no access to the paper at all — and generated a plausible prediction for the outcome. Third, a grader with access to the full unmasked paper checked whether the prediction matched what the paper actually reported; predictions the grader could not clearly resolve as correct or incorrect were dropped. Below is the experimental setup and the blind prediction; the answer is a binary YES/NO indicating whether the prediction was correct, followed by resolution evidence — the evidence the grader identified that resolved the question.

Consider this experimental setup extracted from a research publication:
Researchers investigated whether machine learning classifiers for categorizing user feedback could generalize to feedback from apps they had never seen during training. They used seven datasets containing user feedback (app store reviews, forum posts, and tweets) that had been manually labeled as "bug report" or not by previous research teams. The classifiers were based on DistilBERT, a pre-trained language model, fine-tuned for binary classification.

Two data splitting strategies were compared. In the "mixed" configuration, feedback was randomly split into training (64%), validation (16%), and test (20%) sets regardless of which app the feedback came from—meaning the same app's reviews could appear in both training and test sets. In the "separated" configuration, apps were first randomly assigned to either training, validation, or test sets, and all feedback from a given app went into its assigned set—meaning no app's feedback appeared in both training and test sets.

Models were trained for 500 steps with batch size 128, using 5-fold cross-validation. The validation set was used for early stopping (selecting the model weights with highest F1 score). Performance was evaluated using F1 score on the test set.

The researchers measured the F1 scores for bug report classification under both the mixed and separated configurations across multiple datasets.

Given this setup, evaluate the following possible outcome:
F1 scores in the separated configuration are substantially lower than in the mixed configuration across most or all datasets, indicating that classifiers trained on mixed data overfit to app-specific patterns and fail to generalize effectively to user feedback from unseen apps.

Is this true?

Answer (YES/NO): NO